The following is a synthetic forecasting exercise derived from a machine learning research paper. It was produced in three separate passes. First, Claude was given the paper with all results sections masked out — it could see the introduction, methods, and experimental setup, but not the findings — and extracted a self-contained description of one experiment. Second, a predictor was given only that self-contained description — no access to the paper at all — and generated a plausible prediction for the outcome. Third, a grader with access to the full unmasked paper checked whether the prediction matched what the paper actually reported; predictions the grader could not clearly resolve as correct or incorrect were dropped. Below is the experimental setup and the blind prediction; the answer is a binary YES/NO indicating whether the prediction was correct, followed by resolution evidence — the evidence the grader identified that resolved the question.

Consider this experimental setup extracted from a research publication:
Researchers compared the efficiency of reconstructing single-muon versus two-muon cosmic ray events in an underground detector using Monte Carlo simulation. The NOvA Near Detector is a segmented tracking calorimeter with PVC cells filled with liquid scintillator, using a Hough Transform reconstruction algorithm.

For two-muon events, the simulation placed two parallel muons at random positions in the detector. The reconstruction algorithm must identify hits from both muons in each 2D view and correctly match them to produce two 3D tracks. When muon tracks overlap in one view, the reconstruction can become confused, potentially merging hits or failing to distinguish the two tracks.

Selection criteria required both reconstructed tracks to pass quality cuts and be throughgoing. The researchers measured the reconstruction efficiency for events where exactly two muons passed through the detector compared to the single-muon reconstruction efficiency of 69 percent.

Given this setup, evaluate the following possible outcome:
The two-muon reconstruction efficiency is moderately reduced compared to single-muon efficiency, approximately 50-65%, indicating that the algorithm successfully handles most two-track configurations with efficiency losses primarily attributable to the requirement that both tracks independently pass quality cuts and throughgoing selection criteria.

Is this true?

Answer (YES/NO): NO